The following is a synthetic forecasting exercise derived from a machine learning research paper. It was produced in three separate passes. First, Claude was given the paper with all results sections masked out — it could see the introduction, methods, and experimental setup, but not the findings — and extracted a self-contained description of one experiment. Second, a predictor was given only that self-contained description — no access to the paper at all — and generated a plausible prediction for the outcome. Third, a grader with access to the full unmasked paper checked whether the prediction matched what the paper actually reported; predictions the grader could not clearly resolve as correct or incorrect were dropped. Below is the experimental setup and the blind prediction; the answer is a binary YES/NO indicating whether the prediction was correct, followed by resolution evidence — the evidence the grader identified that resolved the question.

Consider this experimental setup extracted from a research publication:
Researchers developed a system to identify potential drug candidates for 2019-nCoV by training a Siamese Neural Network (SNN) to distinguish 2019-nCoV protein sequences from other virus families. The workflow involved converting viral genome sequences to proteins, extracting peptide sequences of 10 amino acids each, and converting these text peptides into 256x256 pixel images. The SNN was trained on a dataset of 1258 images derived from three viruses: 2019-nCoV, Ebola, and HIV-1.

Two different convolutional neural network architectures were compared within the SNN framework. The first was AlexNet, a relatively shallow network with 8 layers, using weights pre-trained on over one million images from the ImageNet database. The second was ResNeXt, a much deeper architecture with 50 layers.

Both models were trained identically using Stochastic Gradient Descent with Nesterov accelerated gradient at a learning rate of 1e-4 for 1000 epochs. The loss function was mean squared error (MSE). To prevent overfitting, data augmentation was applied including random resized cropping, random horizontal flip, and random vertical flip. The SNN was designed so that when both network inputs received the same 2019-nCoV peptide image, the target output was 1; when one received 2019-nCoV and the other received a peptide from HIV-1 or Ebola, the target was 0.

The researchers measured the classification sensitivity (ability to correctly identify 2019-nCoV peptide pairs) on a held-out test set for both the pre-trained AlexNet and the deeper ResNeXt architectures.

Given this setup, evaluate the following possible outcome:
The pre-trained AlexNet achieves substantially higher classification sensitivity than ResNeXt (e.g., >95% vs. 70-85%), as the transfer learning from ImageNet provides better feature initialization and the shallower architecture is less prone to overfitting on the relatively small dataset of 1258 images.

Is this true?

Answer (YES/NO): NO